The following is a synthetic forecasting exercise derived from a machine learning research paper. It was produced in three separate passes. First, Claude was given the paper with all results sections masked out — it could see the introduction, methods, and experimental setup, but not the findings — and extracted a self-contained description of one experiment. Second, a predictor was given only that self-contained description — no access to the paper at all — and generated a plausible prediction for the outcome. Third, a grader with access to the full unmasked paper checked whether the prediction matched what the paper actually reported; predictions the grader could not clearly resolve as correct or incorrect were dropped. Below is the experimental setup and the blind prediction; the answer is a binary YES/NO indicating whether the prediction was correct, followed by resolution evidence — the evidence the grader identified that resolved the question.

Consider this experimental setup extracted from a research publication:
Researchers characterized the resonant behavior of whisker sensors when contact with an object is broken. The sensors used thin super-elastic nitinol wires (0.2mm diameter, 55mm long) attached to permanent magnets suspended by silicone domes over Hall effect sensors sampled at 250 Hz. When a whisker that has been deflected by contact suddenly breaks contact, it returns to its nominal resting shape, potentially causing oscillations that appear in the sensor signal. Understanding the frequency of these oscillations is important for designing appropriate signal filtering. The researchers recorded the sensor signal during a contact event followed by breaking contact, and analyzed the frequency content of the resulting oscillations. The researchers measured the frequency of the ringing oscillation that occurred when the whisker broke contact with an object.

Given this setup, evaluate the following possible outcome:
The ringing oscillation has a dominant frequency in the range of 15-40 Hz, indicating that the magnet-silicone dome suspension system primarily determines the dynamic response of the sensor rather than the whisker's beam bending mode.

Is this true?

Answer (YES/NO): NO